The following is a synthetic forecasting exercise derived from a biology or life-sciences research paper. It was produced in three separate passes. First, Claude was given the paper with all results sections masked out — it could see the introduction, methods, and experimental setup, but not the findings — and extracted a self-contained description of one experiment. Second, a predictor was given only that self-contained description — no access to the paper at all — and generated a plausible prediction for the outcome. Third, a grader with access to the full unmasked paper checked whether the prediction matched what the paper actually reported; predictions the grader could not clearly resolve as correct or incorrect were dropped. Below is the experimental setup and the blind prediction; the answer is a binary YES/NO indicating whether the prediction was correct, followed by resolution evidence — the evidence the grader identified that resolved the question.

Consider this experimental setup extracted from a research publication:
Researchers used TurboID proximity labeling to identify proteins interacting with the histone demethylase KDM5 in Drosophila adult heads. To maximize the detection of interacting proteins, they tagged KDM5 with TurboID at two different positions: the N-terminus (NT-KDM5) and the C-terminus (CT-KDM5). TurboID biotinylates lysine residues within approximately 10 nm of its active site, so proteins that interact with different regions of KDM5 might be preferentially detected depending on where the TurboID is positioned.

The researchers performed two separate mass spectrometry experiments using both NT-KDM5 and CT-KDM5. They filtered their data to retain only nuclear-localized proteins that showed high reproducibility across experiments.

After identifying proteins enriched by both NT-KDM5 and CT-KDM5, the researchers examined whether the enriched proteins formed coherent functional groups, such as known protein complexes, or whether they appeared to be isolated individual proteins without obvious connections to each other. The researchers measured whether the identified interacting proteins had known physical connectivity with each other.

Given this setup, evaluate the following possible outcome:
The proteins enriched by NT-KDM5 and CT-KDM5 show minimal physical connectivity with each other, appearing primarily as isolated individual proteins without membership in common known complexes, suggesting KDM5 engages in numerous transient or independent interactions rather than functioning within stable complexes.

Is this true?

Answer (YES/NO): NO